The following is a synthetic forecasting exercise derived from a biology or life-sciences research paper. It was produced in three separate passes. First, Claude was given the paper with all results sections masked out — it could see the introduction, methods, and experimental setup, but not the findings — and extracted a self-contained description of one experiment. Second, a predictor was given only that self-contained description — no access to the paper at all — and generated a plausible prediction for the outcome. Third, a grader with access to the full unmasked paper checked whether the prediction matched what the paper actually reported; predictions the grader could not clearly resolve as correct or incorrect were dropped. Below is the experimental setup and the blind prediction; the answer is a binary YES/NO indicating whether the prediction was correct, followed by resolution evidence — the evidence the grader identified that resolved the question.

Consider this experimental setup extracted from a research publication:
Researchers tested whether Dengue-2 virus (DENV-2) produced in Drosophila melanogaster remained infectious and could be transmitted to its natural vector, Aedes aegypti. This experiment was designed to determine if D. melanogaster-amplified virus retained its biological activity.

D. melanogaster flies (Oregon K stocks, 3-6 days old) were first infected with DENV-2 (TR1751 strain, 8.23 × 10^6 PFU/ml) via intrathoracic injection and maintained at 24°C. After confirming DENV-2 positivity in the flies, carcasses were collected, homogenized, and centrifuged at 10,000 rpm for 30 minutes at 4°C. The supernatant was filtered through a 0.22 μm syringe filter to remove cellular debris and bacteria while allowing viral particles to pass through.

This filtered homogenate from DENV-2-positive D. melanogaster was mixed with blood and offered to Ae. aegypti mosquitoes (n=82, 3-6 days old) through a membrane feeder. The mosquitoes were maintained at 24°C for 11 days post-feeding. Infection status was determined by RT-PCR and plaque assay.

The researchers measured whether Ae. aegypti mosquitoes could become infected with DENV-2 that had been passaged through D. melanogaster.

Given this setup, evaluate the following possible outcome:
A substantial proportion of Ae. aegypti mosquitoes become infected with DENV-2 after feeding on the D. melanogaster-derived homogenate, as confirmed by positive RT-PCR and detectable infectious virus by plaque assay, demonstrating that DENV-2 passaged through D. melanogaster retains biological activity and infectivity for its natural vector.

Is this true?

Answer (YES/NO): YES